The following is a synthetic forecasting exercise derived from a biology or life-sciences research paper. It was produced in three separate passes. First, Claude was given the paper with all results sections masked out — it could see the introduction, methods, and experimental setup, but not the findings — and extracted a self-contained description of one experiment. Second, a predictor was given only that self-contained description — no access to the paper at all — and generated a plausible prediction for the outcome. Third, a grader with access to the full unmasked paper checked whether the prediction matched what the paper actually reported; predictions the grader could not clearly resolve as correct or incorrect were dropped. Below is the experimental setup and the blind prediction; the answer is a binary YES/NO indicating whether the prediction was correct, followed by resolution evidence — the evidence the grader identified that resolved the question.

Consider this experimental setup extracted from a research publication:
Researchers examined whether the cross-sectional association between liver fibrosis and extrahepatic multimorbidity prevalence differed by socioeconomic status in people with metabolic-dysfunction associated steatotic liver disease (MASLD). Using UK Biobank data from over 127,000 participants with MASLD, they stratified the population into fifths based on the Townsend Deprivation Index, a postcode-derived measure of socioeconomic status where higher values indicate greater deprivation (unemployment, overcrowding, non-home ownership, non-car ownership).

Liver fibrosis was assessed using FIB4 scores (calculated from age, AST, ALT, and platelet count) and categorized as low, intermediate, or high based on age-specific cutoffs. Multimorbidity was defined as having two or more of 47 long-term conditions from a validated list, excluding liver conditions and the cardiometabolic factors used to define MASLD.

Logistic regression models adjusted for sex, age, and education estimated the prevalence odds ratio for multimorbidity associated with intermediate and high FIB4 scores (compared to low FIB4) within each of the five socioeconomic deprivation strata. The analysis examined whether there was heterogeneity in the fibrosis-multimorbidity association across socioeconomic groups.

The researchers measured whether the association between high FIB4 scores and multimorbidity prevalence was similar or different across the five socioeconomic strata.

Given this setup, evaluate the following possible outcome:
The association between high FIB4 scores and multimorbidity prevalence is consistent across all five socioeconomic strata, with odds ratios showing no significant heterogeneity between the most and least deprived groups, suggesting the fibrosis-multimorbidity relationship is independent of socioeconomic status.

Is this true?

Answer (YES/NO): YES